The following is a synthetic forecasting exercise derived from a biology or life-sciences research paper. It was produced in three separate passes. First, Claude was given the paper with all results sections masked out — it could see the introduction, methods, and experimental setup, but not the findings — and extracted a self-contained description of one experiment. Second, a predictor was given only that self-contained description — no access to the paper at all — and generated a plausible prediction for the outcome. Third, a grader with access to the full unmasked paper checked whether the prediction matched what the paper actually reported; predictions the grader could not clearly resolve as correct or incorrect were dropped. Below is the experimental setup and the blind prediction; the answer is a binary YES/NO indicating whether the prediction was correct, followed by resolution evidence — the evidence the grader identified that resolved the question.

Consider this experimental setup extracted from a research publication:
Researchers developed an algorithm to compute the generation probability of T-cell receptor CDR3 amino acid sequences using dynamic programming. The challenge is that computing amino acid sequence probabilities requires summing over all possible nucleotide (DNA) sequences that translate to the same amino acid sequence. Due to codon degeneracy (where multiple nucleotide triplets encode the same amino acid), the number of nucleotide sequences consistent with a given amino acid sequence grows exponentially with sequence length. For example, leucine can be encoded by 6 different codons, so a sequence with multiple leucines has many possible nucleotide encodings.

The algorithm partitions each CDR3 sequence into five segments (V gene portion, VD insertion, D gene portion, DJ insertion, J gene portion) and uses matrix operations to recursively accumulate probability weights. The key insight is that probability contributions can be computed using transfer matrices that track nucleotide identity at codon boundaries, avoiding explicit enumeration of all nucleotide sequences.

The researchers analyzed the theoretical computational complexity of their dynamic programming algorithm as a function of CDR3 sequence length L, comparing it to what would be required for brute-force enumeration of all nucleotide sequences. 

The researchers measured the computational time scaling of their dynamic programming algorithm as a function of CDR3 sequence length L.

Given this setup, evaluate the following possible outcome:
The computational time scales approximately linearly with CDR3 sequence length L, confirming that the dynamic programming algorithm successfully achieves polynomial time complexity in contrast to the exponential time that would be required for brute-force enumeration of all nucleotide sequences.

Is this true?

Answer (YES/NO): NO